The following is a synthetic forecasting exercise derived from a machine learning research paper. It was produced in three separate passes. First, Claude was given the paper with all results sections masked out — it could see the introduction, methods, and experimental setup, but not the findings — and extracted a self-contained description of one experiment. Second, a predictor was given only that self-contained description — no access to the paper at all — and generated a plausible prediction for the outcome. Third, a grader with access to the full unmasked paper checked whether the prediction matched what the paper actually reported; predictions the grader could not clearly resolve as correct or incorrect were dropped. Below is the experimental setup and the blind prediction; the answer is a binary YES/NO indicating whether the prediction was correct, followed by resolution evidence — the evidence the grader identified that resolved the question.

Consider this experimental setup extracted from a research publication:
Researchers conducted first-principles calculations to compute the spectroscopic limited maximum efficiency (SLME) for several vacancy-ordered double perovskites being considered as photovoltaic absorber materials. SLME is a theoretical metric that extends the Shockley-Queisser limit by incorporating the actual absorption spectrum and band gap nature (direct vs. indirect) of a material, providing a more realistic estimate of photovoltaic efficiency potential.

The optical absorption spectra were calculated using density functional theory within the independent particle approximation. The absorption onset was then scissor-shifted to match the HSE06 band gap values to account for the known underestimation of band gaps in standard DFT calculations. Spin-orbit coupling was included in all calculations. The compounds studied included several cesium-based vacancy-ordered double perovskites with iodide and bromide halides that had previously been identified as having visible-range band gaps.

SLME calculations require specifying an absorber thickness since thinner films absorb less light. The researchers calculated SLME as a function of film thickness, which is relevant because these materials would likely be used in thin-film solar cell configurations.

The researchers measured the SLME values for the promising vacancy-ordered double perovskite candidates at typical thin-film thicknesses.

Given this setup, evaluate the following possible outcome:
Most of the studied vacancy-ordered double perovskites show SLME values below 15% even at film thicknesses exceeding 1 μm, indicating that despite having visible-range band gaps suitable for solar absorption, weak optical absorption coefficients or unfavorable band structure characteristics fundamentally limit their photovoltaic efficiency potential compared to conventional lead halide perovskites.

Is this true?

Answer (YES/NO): NO